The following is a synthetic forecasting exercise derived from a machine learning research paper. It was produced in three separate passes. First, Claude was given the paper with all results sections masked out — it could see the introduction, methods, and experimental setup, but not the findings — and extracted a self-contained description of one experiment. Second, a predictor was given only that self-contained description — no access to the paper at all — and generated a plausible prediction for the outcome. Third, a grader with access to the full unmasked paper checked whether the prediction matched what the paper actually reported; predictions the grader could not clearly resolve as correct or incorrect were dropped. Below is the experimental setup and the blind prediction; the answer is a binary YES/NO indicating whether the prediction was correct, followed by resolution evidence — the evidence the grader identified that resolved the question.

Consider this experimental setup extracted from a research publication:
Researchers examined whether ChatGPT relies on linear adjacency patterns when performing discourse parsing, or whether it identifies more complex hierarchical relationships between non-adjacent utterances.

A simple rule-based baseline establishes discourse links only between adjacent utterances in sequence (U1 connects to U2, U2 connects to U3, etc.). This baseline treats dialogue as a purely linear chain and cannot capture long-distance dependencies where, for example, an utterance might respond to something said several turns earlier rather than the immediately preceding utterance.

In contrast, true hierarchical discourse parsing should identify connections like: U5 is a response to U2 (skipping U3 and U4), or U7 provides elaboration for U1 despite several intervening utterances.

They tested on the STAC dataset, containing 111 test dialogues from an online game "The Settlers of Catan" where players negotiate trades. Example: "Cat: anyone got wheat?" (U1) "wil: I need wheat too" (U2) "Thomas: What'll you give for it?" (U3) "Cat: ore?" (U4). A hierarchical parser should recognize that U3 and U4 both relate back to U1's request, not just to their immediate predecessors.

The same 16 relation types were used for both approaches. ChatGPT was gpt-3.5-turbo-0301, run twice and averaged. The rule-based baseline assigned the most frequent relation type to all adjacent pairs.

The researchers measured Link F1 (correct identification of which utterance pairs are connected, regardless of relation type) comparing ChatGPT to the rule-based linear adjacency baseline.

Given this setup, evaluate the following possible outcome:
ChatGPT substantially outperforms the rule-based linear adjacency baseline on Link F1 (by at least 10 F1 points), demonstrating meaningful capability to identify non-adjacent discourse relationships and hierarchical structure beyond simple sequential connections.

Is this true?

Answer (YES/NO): NO